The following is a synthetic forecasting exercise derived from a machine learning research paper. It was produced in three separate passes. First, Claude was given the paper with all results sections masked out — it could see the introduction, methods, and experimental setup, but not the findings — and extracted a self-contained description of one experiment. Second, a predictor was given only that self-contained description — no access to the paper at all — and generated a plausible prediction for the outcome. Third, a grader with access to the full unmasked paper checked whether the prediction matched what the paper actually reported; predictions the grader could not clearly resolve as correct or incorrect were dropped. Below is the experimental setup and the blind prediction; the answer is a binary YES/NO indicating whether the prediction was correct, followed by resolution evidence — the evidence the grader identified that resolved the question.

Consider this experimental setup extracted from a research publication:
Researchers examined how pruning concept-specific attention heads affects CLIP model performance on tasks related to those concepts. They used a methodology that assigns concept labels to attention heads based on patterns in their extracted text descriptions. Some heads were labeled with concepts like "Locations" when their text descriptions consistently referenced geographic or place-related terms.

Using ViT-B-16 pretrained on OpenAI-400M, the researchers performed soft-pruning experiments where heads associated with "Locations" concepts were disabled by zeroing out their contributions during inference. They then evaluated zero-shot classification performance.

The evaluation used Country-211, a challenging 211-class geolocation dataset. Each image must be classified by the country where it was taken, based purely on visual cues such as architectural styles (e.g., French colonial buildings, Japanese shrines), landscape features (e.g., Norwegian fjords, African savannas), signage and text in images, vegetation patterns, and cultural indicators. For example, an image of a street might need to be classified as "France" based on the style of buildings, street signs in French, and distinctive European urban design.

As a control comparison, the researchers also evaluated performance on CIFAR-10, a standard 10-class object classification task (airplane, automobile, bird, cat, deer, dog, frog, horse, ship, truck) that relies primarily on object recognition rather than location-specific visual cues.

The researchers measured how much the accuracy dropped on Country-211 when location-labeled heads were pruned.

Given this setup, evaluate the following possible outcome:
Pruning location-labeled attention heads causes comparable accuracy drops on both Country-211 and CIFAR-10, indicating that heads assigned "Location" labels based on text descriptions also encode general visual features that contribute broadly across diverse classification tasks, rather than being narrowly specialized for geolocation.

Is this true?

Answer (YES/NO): NO